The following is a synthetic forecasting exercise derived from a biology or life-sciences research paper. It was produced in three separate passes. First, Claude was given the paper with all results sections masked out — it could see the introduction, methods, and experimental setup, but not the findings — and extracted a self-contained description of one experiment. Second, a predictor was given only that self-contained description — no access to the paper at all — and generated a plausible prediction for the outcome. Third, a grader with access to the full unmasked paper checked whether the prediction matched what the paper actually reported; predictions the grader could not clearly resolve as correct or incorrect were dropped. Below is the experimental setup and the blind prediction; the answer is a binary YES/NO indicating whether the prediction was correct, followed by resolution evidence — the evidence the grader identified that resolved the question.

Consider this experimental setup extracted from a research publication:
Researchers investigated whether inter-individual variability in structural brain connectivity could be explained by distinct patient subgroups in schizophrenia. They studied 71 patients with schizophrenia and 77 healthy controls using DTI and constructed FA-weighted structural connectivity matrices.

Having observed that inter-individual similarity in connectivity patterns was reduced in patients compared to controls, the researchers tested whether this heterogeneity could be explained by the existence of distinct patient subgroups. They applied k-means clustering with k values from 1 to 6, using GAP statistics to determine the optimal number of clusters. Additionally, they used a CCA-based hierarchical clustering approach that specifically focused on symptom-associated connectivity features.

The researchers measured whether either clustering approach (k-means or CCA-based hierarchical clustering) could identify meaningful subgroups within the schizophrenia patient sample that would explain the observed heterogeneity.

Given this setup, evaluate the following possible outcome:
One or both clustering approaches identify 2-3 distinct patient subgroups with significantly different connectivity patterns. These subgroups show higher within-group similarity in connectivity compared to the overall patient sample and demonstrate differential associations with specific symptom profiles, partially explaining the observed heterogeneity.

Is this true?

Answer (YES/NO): NO